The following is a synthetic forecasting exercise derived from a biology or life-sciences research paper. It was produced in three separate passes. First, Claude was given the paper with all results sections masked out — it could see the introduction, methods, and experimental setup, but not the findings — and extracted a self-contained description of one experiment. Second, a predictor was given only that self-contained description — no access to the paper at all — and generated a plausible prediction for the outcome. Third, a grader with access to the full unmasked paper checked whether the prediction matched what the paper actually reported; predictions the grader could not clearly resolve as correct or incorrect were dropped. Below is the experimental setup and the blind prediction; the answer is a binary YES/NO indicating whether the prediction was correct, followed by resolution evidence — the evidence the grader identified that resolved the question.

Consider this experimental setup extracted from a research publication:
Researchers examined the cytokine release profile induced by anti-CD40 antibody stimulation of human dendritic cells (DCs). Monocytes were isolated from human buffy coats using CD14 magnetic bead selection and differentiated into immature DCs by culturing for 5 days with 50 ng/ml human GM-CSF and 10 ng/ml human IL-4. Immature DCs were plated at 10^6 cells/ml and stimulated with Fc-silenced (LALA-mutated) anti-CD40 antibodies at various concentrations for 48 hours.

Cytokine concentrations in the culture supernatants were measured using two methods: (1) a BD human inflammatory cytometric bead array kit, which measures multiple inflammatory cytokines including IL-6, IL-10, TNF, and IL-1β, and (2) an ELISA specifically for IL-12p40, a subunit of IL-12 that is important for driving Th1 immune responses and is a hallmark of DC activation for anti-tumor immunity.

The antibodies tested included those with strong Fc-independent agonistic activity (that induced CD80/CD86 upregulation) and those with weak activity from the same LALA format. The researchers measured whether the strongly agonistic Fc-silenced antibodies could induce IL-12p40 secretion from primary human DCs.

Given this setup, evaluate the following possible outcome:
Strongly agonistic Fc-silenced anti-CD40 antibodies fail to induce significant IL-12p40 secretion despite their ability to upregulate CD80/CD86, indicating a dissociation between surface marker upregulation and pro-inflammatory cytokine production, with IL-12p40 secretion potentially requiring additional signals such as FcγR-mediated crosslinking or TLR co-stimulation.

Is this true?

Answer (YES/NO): NO